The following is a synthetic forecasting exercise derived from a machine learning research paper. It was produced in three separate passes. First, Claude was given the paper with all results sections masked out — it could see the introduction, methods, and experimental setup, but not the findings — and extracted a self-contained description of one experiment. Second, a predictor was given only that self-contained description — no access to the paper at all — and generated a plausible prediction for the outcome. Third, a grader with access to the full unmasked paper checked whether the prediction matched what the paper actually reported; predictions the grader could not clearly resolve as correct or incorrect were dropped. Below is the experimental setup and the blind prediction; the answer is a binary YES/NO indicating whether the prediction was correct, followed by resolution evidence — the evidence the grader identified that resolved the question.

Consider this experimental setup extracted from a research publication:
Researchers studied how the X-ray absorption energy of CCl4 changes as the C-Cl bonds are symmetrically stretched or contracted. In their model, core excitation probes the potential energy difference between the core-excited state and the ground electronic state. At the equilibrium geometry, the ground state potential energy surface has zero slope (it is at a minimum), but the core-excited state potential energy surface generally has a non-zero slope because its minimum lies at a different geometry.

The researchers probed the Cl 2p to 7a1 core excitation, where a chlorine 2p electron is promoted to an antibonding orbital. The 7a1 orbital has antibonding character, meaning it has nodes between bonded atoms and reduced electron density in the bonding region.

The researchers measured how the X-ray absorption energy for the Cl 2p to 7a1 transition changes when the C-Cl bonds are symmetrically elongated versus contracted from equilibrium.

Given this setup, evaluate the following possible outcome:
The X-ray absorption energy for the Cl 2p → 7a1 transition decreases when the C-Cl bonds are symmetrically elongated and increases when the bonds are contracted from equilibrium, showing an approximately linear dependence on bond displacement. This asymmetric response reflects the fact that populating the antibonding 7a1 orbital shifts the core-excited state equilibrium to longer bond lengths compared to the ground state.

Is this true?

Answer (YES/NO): YES